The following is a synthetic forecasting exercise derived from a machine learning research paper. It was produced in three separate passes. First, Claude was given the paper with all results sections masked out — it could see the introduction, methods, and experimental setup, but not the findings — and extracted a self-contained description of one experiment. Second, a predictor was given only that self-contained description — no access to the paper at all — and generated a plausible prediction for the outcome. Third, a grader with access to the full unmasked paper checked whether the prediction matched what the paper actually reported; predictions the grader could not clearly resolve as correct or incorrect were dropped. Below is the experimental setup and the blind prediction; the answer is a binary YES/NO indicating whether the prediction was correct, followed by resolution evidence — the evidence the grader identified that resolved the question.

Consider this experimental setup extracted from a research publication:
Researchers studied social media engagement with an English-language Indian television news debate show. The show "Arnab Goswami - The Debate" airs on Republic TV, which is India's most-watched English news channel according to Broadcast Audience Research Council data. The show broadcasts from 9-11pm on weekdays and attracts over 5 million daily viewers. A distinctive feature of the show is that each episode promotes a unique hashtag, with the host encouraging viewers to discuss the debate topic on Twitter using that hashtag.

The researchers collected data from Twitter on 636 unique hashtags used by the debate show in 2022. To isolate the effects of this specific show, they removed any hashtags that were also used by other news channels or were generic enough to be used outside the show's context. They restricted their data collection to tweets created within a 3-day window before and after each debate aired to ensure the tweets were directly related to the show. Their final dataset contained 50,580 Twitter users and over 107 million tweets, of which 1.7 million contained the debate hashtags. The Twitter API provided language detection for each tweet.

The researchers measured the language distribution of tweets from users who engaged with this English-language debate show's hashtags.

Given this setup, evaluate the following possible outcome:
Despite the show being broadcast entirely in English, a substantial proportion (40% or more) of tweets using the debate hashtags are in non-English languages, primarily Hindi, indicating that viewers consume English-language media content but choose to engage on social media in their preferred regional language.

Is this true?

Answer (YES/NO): YES